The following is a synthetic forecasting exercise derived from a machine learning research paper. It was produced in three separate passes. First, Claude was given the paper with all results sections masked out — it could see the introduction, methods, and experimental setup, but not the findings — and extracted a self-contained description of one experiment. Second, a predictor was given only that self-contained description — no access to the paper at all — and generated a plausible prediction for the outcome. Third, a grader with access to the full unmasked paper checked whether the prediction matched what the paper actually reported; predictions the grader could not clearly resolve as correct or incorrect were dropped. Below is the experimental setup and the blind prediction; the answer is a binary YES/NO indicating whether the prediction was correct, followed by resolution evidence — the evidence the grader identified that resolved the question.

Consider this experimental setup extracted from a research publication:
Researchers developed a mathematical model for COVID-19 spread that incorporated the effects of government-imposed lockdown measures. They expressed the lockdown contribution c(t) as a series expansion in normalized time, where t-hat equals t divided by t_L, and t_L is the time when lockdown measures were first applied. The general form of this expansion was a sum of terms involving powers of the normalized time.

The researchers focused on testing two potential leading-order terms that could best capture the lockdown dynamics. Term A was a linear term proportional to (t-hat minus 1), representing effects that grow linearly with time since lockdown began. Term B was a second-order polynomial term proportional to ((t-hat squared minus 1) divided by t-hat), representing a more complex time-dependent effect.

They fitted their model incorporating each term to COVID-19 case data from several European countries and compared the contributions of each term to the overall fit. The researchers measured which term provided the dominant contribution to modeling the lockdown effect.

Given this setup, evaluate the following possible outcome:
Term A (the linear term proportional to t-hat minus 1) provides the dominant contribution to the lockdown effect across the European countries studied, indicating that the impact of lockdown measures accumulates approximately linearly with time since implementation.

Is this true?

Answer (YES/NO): NO